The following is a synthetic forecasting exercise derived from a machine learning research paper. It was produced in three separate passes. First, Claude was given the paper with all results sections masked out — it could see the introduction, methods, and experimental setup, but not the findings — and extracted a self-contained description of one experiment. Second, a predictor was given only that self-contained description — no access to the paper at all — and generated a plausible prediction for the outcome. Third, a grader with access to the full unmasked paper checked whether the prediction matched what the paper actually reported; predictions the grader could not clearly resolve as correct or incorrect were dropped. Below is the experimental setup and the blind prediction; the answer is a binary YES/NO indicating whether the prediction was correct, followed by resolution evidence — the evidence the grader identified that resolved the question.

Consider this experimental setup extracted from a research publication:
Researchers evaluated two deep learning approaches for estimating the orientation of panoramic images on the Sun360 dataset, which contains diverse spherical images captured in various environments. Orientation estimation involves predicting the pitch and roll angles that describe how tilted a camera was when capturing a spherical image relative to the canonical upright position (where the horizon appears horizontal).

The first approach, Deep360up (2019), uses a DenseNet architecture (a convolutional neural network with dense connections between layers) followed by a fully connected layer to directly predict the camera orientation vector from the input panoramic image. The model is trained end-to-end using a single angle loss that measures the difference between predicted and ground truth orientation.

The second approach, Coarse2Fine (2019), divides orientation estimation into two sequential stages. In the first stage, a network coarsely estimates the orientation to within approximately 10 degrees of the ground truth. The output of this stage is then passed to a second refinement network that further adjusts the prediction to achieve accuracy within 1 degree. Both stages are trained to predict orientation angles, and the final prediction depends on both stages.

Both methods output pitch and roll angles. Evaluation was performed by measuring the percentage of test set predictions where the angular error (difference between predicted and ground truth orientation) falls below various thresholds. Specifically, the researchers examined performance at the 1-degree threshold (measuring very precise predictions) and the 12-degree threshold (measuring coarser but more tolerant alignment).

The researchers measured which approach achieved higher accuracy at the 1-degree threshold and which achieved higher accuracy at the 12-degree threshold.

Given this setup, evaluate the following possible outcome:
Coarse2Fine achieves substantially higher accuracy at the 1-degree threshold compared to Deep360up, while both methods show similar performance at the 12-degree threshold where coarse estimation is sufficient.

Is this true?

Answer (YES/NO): NO